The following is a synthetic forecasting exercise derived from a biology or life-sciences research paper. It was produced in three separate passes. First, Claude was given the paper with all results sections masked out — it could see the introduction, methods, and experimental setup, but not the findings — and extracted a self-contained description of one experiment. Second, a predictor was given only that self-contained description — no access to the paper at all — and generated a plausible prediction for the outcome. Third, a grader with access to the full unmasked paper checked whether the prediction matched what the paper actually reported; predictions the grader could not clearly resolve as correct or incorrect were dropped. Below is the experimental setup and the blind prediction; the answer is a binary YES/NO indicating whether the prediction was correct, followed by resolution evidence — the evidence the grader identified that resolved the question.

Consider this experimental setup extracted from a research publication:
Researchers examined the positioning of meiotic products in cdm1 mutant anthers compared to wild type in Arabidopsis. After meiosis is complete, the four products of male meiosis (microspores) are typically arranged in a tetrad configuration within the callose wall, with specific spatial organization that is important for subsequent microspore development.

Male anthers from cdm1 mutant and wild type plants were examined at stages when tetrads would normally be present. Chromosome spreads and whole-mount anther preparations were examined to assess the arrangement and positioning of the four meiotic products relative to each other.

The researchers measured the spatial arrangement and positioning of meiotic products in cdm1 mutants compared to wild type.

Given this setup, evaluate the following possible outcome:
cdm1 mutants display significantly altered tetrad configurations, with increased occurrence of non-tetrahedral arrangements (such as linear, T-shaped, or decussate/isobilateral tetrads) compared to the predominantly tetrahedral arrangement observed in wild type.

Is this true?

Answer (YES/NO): NO